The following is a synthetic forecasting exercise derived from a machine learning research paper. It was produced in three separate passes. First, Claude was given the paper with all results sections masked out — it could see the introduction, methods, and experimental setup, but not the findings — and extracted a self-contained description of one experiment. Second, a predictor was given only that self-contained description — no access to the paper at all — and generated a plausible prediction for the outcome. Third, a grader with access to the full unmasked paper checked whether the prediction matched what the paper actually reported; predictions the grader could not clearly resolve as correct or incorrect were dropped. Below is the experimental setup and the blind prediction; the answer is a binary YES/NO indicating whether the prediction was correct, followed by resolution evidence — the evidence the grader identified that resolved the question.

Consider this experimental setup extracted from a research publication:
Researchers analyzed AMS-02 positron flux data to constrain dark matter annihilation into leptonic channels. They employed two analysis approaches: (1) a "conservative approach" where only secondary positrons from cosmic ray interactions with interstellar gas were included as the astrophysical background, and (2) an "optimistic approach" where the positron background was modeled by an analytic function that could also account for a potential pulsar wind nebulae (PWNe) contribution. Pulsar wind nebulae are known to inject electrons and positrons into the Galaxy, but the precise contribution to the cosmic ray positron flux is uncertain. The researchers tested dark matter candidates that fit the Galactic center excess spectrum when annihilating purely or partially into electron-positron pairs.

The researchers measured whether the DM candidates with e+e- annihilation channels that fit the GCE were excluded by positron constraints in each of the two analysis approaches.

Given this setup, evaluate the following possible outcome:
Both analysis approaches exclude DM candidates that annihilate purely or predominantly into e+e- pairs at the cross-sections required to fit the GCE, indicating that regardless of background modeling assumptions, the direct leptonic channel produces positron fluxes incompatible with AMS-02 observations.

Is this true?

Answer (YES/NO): NO